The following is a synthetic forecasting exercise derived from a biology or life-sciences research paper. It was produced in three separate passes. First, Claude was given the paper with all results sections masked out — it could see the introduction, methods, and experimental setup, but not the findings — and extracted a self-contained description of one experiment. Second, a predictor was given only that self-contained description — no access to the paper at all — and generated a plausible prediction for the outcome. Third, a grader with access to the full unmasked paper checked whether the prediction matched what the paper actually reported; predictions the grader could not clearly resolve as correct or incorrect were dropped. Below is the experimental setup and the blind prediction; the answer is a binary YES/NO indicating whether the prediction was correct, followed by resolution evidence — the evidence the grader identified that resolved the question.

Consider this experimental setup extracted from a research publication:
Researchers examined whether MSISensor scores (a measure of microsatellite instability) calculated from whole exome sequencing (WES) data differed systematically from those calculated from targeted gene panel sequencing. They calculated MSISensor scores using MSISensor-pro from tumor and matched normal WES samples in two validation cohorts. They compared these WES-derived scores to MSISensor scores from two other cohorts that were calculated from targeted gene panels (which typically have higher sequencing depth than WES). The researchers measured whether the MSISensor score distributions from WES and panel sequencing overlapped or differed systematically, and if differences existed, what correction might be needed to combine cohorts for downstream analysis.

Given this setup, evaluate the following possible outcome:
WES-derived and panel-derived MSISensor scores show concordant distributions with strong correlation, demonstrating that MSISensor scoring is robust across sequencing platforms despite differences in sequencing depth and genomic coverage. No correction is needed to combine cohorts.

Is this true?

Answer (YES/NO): NO